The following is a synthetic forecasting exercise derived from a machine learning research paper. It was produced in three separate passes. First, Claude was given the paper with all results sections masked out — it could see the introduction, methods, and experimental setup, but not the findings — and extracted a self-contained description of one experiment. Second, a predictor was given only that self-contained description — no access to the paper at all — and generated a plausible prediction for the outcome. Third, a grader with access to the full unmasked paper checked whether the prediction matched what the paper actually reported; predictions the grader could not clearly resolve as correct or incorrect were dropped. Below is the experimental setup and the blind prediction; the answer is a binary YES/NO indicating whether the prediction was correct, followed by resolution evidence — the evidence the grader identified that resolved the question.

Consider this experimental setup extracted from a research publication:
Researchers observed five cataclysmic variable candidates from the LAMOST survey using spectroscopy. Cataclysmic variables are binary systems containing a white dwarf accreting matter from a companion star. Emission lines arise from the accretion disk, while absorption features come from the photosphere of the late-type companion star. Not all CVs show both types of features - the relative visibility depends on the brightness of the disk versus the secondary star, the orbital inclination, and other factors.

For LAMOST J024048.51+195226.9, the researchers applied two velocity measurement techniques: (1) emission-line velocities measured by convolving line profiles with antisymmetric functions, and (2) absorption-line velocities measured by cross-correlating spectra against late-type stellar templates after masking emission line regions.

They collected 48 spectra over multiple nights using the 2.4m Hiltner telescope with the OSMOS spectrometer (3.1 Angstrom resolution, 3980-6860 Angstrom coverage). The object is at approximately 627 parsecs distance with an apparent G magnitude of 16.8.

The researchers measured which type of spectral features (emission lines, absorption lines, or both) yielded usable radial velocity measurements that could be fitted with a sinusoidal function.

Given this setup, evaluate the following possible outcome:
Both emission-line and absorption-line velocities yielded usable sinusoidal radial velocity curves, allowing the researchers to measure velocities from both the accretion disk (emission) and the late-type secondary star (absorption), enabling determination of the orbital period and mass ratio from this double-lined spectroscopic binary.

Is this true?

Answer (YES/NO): NO